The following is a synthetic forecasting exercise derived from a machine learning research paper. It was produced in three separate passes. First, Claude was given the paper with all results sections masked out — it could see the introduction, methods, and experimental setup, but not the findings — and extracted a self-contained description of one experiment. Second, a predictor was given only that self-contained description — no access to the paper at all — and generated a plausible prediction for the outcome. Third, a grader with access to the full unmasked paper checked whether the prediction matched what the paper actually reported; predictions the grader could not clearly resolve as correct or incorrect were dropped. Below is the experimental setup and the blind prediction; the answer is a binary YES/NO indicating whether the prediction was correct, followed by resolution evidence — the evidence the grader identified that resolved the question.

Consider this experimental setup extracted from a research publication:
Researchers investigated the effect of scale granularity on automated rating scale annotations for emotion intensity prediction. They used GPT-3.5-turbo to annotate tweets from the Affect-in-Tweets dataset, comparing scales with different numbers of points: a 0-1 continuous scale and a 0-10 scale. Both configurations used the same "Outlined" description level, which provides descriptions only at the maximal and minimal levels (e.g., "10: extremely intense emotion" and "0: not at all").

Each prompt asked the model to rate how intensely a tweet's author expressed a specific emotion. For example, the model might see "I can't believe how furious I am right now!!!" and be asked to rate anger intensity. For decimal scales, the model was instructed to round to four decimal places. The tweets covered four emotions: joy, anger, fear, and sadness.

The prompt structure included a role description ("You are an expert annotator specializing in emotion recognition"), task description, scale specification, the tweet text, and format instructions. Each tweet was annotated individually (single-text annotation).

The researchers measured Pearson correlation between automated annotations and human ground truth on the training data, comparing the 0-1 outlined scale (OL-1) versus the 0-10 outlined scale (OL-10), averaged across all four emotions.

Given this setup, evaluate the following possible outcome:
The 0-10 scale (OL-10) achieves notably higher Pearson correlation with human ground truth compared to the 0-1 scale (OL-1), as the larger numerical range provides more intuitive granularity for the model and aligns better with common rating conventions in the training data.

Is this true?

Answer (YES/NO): YES